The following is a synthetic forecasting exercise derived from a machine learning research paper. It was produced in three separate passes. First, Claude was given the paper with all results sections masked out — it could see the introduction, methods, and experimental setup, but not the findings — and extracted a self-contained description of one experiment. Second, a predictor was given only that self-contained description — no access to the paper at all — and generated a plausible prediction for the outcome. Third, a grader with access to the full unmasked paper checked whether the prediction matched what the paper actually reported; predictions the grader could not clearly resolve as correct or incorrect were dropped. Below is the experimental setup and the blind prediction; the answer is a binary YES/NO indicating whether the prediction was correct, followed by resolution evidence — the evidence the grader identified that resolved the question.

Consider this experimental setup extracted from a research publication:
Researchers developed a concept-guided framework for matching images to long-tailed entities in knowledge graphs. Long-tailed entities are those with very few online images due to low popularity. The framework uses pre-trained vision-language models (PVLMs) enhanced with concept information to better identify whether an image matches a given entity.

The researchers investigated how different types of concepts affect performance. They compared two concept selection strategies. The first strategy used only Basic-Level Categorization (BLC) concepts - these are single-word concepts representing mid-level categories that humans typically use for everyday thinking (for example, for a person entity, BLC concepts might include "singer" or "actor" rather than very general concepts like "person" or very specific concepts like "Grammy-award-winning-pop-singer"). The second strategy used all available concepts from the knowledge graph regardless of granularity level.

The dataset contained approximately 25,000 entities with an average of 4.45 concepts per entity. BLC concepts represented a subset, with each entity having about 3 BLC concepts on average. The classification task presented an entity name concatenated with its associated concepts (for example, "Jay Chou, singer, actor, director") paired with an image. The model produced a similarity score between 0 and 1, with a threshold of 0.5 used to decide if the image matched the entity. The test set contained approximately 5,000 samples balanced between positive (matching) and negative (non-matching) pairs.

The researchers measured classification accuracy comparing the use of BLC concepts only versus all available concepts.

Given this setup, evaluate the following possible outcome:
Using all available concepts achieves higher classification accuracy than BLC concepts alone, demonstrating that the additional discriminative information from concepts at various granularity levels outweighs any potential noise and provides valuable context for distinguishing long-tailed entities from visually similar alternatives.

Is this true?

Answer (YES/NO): YES